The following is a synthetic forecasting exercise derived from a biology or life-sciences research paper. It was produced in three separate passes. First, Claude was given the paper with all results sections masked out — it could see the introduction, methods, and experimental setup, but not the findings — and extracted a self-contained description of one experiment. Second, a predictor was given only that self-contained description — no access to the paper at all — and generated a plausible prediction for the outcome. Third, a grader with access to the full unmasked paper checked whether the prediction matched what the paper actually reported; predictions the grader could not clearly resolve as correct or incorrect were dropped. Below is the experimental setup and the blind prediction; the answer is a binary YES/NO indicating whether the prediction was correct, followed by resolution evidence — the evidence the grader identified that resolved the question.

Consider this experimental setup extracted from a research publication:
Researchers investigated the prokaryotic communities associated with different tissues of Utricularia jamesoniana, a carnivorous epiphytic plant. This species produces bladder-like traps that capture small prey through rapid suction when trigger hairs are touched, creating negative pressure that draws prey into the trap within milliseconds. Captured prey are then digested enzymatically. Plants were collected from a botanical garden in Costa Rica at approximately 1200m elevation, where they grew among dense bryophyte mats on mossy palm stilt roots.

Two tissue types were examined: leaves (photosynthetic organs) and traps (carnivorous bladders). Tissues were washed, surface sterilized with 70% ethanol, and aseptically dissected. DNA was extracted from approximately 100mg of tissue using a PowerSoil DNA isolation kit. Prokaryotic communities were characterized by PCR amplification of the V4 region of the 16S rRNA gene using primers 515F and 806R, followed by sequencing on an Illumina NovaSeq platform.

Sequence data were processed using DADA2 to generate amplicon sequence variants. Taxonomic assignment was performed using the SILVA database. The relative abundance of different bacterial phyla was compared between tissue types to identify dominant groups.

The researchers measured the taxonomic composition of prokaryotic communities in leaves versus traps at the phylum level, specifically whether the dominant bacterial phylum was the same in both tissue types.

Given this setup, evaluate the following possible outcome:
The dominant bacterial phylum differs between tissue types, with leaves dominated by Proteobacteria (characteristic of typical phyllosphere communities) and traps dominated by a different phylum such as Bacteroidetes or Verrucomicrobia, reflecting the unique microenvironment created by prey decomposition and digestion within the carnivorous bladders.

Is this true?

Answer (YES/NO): NO